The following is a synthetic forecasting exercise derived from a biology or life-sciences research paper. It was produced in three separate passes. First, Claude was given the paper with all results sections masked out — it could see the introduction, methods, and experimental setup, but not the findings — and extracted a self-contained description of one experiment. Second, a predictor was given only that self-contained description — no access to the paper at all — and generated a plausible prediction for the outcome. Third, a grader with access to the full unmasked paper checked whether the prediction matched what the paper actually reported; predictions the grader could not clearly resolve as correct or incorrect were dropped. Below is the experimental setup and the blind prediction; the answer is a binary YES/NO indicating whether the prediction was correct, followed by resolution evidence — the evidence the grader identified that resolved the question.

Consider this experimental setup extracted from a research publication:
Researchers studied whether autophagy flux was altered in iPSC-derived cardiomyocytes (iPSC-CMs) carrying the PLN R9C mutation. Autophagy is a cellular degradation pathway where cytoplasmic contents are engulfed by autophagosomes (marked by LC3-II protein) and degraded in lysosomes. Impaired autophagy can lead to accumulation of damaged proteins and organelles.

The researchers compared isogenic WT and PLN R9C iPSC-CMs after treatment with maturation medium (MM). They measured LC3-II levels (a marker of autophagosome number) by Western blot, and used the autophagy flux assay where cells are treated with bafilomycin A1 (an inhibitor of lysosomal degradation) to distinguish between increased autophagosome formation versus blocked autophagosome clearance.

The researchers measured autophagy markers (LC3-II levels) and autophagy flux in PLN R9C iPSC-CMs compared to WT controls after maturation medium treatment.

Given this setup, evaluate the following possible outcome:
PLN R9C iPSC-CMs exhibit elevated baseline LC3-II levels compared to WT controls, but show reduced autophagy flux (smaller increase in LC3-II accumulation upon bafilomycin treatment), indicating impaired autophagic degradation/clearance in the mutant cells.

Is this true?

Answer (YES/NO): NO